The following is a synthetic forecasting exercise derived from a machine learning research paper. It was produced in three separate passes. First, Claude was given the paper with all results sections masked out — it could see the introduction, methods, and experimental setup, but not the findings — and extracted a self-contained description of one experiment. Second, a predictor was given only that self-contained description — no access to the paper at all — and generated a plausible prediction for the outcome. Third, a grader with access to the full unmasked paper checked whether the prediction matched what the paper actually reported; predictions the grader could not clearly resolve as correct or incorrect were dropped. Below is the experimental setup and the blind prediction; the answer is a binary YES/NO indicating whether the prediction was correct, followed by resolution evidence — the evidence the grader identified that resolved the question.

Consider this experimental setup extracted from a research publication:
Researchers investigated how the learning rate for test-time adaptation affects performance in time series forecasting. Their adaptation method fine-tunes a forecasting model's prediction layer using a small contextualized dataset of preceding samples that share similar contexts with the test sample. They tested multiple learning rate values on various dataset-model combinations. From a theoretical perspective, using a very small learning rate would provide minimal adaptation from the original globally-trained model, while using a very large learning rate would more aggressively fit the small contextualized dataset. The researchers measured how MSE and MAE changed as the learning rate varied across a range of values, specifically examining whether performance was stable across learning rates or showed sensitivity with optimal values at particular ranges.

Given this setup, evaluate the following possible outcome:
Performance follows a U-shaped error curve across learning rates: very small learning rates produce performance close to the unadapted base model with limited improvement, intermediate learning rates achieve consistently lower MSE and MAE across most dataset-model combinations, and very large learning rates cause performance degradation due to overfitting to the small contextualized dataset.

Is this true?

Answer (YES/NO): YES